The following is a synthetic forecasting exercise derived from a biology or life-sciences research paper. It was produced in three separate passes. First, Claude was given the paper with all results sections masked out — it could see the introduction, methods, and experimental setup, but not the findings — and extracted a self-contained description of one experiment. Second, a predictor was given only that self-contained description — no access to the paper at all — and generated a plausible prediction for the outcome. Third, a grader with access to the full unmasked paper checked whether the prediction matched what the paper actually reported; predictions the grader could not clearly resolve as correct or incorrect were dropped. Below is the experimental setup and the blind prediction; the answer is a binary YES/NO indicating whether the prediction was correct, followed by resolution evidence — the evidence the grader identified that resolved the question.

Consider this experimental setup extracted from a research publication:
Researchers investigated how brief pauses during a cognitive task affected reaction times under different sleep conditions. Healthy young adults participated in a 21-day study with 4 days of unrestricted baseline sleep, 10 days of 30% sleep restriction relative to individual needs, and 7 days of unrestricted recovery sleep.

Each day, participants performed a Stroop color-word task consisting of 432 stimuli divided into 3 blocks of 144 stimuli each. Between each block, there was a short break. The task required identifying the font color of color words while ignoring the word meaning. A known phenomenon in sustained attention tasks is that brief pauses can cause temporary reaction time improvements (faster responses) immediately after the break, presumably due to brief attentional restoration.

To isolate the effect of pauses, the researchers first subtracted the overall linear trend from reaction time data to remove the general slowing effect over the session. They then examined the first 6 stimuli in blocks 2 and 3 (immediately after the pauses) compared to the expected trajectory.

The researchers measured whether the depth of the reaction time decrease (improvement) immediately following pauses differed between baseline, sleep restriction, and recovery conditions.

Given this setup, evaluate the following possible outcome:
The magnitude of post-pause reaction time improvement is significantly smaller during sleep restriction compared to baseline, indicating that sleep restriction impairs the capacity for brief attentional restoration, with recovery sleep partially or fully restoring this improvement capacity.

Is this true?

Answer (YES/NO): NO